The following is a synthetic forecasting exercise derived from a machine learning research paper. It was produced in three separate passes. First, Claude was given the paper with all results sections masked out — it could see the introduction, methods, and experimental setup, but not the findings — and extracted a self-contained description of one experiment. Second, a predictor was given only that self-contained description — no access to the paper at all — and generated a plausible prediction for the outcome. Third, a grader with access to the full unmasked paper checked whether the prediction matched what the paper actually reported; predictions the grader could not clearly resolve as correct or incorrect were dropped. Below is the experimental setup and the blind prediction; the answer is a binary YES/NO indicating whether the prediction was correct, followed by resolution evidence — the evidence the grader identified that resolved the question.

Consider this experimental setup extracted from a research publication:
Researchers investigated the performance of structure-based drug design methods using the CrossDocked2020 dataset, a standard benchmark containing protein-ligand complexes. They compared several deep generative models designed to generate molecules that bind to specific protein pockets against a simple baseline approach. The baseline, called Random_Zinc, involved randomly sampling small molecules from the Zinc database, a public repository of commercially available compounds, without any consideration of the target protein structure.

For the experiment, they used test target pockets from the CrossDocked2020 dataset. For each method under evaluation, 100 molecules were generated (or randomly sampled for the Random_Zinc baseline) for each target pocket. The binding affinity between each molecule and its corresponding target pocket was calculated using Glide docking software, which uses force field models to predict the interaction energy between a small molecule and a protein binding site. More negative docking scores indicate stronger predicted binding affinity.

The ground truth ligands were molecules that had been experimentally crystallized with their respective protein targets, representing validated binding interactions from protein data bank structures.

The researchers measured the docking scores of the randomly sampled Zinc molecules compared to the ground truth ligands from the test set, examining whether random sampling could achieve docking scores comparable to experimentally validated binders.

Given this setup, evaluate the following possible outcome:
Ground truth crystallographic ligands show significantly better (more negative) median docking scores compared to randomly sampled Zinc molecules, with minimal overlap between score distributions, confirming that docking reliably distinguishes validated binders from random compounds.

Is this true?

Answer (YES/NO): NO